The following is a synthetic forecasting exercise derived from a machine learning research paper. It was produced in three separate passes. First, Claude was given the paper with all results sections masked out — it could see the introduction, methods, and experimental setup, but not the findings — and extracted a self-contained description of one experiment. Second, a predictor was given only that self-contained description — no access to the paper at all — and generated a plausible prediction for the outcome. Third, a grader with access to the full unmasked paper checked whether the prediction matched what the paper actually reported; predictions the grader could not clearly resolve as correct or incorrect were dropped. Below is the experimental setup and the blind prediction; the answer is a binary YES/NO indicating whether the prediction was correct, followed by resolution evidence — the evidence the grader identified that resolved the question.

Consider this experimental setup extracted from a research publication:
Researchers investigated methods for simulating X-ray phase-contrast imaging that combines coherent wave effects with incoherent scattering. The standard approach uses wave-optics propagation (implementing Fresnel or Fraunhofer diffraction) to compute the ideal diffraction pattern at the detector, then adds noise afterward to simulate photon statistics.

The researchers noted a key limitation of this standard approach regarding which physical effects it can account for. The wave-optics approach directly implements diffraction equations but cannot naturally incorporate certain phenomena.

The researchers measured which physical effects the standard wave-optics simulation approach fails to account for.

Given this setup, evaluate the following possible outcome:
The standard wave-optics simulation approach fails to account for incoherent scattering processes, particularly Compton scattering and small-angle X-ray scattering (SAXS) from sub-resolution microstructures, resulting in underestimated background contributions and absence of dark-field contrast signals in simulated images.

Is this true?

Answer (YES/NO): NO